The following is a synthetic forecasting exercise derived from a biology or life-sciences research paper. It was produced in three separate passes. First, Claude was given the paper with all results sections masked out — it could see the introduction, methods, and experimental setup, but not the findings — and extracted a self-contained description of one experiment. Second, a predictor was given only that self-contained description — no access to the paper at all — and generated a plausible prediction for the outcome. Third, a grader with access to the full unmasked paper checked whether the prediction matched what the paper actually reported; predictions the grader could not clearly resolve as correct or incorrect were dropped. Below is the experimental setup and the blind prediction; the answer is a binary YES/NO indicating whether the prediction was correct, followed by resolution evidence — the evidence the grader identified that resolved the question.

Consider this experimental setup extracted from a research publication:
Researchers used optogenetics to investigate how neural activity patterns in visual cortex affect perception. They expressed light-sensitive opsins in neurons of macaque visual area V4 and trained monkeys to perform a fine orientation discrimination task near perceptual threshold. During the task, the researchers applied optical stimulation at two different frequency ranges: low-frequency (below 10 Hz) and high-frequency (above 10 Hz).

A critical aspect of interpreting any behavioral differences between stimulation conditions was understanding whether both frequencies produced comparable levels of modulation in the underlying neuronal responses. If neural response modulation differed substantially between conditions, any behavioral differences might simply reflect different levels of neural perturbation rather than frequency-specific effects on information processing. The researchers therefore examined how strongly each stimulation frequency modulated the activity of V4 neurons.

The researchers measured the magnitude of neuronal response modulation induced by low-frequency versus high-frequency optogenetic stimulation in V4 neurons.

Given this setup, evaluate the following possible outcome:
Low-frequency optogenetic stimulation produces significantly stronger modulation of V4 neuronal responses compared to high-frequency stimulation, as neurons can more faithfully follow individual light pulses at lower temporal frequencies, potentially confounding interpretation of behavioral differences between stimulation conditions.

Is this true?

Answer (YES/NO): NO